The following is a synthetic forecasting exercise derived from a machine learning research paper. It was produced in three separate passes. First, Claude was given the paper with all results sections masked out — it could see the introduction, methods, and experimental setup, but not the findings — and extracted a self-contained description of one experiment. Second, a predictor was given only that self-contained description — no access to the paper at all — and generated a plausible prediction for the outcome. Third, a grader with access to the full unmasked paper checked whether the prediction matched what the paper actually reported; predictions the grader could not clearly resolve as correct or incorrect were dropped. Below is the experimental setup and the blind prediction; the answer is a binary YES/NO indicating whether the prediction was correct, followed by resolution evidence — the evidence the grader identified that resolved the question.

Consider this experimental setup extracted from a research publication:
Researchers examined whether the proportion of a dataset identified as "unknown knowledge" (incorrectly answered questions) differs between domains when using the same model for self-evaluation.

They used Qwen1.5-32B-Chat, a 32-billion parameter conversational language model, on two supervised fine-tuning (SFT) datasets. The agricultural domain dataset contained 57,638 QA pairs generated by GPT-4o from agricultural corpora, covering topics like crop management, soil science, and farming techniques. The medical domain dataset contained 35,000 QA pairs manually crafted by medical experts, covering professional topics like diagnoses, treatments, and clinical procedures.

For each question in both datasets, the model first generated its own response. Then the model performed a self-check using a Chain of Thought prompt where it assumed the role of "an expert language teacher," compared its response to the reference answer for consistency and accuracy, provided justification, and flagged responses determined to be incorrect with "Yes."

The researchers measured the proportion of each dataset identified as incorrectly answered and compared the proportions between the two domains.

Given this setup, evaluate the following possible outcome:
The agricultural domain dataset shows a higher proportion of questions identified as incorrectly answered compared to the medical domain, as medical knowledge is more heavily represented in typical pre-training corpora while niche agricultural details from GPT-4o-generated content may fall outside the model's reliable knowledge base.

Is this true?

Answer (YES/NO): NO